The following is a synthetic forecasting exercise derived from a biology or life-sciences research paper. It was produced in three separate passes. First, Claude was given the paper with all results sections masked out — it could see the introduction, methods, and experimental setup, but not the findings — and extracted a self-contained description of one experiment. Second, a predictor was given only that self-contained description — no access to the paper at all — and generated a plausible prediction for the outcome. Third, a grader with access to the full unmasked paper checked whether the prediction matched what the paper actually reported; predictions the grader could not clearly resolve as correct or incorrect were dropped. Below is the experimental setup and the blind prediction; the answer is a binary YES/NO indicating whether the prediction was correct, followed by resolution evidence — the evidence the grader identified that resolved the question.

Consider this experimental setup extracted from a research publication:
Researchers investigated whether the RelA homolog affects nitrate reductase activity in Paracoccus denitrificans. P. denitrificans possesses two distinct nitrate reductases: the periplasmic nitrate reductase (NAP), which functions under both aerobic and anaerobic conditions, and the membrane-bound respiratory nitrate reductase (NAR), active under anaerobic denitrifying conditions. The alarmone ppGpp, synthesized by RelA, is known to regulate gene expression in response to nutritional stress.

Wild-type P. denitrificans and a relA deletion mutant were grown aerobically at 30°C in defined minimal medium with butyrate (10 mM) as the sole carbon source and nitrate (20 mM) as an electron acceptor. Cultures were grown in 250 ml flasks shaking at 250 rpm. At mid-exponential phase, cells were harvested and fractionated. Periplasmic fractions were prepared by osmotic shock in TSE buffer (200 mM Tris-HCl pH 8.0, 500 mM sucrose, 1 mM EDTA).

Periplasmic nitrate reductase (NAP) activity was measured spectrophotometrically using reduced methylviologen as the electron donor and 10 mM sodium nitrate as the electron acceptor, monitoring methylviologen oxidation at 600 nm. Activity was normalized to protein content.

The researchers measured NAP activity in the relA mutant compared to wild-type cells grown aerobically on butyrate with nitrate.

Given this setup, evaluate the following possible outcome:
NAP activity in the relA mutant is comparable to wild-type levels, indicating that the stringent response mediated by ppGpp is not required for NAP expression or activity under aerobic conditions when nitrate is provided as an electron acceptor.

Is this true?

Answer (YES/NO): NO